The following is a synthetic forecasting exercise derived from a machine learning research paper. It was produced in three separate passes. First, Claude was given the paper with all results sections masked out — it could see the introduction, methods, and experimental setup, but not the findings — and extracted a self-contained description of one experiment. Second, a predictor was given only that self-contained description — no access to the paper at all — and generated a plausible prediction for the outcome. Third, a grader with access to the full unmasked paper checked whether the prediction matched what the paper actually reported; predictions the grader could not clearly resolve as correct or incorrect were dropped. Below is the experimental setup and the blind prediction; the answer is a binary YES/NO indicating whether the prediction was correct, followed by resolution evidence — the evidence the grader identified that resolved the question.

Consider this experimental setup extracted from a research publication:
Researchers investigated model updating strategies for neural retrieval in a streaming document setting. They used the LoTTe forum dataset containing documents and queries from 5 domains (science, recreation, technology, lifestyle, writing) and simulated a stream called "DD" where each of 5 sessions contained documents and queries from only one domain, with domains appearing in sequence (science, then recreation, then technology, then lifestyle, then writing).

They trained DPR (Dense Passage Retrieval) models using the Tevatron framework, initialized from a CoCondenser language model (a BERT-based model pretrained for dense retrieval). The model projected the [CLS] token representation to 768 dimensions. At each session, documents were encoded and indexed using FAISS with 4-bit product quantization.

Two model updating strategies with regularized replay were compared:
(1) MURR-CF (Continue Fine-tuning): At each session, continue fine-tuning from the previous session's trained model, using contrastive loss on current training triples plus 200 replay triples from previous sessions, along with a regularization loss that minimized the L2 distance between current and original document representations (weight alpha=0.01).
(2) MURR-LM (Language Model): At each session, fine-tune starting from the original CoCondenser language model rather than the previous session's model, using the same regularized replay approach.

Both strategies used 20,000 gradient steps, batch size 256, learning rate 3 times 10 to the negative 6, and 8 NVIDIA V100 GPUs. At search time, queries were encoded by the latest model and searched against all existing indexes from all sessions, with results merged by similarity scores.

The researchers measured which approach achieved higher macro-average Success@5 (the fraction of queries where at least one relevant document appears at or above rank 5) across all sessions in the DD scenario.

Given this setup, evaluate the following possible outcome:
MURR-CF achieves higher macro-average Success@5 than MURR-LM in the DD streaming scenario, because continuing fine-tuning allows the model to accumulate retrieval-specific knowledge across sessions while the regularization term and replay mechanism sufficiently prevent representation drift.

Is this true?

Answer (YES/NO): YES